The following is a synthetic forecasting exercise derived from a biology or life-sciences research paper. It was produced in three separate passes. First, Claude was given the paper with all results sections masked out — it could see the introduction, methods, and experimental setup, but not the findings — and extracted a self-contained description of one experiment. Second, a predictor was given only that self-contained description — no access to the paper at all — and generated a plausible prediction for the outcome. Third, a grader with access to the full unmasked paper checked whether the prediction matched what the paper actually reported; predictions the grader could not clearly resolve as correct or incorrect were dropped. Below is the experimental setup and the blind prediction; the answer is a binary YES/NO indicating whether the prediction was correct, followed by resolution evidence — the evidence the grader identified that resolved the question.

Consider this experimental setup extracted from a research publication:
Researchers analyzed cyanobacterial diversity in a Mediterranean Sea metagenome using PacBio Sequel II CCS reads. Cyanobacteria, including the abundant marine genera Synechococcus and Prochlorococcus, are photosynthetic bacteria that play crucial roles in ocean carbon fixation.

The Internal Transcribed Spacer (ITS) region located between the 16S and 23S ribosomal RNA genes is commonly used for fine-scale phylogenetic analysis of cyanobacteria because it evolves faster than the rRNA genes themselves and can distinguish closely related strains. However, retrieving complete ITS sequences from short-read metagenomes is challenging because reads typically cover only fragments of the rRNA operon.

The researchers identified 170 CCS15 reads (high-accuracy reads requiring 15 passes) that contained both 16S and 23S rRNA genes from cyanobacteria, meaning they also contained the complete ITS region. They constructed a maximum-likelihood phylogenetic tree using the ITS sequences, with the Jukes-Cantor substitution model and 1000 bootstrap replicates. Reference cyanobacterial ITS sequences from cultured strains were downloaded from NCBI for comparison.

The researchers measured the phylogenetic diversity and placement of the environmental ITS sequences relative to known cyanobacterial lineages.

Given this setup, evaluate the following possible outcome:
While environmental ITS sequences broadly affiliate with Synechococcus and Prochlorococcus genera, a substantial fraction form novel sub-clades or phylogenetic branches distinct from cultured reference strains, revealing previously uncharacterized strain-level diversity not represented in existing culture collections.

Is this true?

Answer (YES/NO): NO